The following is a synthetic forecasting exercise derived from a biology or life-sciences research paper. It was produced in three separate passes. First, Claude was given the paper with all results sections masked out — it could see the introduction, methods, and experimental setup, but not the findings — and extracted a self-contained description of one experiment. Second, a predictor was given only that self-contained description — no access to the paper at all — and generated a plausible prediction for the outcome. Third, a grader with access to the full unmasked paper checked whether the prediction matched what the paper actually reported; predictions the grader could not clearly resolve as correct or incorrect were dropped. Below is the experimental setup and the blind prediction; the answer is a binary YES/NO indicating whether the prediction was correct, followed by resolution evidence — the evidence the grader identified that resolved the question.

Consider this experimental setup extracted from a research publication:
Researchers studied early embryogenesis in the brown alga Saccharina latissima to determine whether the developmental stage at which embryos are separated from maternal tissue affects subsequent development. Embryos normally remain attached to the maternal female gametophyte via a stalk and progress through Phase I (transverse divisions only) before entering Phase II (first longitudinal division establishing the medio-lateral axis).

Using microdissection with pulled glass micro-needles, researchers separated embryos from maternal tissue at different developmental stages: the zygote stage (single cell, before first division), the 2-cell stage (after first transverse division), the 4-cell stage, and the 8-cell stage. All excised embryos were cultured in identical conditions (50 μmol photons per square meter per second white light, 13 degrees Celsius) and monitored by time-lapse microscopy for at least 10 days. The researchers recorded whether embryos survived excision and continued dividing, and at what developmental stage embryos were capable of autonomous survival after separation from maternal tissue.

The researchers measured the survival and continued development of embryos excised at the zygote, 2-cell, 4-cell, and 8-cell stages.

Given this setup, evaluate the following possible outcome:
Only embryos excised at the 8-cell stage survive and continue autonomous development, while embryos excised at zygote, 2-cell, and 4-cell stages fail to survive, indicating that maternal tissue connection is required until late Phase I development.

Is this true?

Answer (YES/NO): NO